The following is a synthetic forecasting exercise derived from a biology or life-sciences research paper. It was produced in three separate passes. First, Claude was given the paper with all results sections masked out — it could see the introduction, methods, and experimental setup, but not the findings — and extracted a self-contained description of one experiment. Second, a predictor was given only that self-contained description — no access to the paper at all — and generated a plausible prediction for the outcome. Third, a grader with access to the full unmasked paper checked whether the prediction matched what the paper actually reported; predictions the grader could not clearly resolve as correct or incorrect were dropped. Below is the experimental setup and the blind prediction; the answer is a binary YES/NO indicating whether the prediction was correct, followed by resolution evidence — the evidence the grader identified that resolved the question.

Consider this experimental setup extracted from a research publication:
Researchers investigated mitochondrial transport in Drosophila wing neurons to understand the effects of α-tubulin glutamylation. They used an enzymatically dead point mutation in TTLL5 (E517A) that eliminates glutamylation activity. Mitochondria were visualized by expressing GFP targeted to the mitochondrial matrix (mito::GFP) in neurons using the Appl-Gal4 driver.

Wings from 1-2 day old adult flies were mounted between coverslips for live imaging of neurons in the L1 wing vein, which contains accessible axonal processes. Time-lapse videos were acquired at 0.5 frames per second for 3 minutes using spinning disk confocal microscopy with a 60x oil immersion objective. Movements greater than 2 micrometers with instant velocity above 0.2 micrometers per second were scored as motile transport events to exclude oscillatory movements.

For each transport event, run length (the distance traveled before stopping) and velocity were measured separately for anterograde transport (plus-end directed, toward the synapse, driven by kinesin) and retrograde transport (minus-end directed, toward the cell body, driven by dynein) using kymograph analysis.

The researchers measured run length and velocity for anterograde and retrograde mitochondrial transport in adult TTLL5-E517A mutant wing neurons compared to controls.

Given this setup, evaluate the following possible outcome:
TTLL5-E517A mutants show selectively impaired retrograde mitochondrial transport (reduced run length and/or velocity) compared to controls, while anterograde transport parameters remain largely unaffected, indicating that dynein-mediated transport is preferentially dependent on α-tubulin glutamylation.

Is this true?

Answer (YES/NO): NO